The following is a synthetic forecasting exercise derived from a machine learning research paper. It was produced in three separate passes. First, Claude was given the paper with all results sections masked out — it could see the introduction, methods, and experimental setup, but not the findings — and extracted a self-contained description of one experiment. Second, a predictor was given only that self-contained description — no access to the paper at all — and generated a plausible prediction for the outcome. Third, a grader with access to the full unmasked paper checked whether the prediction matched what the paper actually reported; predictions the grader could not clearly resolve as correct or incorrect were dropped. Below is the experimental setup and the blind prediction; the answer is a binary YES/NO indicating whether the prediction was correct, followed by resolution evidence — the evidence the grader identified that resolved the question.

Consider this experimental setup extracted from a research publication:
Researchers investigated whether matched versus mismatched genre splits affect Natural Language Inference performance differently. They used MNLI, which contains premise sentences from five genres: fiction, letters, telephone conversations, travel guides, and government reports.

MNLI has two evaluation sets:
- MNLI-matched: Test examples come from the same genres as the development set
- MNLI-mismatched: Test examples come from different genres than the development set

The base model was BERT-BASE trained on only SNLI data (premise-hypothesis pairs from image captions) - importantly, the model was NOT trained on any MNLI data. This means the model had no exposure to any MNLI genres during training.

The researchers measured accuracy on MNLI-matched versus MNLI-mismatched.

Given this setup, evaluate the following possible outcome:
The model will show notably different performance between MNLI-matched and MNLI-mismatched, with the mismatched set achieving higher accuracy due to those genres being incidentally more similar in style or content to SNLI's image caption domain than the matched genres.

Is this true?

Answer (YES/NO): NO